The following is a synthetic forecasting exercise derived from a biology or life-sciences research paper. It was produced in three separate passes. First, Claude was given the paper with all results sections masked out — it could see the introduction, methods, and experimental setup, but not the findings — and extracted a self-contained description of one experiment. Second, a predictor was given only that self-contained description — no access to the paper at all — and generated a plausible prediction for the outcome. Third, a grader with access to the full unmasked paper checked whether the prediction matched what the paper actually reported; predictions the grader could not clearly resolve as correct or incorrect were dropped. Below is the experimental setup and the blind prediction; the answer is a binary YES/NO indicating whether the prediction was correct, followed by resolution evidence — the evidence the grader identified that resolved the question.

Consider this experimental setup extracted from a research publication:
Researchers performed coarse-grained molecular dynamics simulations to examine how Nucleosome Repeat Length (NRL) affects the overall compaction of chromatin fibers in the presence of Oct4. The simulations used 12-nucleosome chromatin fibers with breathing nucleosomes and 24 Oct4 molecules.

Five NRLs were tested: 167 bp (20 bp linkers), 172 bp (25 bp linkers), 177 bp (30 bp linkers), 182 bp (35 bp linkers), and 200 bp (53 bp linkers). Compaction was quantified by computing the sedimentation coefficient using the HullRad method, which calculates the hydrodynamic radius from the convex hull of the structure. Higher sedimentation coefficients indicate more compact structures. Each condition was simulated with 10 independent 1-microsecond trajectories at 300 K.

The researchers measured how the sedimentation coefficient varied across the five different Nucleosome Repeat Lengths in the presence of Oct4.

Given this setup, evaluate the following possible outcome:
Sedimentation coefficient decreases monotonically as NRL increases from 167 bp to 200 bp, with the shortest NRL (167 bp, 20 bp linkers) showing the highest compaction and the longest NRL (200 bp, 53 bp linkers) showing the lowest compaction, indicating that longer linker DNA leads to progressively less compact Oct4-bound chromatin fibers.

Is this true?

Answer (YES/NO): NO